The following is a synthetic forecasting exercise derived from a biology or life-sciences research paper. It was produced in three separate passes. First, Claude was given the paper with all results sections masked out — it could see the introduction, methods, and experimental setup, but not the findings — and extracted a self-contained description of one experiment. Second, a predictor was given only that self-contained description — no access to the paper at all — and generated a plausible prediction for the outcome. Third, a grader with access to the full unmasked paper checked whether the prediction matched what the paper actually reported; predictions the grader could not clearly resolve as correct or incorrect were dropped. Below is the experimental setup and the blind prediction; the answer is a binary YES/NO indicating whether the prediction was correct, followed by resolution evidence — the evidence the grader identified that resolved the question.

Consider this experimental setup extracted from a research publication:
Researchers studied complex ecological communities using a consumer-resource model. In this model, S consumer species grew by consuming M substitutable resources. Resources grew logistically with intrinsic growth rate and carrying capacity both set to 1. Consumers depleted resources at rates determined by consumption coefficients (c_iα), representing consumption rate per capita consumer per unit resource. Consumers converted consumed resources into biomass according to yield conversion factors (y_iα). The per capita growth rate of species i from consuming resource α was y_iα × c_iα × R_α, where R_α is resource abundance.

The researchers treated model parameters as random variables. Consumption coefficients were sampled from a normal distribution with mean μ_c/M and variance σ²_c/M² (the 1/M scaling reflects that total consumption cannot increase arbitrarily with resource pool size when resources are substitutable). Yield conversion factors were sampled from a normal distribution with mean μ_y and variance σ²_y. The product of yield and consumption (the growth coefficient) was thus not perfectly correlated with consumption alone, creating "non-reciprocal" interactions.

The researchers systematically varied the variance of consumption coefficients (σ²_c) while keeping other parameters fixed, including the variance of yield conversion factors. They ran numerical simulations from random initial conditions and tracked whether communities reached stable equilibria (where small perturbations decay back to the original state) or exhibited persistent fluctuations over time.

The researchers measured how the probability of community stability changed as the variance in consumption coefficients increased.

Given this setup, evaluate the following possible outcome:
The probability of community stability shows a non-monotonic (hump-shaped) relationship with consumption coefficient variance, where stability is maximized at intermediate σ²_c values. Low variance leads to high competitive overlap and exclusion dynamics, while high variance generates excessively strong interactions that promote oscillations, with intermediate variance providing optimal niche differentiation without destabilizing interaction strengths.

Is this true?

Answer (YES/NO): NO